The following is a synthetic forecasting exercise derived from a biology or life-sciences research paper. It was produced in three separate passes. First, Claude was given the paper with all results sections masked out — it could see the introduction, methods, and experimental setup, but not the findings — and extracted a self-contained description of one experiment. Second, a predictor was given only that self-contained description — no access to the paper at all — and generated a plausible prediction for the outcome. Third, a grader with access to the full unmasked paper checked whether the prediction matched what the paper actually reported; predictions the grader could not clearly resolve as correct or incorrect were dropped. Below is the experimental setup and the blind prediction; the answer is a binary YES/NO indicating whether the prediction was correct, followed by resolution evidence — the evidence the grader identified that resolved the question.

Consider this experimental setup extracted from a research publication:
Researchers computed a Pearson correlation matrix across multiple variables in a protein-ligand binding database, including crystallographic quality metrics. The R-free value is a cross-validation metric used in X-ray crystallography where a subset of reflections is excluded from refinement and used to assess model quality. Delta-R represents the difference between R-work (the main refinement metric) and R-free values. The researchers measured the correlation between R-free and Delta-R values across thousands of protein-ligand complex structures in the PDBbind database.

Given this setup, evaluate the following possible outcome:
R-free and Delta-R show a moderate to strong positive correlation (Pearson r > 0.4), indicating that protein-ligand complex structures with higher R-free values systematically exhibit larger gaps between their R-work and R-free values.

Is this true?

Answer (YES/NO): YES